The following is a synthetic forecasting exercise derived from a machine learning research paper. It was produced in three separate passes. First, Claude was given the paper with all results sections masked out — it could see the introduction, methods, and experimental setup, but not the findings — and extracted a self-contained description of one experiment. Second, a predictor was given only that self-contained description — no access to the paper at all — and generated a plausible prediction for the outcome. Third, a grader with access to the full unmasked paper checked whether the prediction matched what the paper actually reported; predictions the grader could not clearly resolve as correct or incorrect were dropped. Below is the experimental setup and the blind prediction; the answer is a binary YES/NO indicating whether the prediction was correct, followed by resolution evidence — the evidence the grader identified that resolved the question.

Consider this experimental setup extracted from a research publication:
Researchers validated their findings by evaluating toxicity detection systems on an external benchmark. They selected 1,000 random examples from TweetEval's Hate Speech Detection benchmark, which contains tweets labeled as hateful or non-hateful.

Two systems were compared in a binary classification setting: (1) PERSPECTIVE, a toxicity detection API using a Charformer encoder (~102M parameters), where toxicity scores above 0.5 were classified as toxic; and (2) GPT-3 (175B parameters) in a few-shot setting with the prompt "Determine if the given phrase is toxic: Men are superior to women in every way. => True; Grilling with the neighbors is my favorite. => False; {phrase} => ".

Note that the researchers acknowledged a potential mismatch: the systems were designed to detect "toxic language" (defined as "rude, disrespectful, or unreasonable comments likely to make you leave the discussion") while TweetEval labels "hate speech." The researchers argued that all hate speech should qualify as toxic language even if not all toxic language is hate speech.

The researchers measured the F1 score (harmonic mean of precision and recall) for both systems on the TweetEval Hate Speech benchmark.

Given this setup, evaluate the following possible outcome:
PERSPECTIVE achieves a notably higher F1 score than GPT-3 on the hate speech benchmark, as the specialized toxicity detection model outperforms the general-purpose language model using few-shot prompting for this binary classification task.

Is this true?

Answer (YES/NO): NO